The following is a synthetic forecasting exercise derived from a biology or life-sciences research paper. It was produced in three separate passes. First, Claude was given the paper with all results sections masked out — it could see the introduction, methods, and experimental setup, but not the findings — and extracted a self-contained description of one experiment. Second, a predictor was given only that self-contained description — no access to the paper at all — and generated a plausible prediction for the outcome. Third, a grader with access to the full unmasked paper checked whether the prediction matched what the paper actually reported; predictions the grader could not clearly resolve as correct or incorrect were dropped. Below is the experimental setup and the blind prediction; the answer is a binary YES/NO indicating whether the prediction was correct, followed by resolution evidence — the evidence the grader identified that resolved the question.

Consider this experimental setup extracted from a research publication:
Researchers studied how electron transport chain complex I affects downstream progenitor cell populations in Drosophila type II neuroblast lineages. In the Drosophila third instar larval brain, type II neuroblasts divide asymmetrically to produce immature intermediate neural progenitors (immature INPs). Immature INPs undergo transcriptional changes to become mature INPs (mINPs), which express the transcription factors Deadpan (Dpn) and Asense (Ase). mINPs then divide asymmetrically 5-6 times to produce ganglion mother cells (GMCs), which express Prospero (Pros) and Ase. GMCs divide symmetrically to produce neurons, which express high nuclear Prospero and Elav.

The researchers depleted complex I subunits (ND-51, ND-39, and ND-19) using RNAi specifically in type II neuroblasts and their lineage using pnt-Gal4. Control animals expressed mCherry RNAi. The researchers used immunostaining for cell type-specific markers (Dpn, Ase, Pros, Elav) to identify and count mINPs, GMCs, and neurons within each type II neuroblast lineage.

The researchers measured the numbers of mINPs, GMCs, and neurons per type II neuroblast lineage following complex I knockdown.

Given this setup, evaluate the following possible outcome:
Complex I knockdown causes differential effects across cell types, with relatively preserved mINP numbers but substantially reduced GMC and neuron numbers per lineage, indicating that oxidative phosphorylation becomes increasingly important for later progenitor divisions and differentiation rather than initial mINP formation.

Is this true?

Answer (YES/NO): NO